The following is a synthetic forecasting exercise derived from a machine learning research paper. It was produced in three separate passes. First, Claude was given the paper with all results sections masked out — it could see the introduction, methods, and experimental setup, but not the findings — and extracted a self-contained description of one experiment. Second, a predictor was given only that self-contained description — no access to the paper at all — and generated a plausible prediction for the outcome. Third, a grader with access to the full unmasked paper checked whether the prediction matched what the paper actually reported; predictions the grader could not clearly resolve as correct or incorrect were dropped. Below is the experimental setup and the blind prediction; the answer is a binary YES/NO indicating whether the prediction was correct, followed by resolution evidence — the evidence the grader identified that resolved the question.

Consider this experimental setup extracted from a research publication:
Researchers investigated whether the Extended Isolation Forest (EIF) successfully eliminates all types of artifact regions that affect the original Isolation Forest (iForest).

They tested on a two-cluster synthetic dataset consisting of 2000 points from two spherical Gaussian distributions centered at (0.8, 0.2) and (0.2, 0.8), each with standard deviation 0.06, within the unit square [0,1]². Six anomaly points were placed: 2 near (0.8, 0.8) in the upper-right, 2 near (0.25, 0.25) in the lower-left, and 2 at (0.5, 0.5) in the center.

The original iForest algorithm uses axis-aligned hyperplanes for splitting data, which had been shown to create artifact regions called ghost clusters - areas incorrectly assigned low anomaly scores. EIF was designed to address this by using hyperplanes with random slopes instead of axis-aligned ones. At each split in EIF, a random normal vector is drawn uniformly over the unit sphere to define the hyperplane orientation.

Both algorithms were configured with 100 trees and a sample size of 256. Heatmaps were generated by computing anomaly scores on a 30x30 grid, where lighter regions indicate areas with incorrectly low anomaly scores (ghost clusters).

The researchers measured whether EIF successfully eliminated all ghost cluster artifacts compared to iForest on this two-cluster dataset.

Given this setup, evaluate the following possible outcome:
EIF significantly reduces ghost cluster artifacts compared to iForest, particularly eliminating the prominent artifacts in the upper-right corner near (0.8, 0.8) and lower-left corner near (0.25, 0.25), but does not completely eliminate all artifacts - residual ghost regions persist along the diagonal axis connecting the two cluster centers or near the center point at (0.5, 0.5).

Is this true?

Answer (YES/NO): YES